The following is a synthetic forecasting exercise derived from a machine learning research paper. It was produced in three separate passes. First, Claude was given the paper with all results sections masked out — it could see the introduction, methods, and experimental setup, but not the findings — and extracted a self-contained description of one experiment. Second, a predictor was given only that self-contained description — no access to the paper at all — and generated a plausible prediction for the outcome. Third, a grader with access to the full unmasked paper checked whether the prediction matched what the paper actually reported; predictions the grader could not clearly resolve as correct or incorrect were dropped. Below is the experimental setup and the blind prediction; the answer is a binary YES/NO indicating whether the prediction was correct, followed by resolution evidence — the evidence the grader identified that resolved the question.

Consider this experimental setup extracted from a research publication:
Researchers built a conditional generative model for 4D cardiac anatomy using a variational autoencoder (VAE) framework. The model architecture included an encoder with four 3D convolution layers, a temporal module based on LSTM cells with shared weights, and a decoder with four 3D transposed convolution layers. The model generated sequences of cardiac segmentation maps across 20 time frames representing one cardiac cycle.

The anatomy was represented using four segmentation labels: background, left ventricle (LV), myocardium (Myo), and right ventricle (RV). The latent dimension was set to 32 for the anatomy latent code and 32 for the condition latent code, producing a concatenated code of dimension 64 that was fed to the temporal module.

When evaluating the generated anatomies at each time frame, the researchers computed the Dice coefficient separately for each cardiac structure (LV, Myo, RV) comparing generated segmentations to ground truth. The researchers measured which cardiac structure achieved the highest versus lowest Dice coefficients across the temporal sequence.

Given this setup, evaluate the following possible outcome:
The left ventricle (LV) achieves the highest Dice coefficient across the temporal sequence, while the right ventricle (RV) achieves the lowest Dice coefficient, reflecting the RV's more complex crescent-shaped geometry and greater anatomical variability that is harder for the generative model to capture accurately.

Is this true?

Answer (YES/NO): NO